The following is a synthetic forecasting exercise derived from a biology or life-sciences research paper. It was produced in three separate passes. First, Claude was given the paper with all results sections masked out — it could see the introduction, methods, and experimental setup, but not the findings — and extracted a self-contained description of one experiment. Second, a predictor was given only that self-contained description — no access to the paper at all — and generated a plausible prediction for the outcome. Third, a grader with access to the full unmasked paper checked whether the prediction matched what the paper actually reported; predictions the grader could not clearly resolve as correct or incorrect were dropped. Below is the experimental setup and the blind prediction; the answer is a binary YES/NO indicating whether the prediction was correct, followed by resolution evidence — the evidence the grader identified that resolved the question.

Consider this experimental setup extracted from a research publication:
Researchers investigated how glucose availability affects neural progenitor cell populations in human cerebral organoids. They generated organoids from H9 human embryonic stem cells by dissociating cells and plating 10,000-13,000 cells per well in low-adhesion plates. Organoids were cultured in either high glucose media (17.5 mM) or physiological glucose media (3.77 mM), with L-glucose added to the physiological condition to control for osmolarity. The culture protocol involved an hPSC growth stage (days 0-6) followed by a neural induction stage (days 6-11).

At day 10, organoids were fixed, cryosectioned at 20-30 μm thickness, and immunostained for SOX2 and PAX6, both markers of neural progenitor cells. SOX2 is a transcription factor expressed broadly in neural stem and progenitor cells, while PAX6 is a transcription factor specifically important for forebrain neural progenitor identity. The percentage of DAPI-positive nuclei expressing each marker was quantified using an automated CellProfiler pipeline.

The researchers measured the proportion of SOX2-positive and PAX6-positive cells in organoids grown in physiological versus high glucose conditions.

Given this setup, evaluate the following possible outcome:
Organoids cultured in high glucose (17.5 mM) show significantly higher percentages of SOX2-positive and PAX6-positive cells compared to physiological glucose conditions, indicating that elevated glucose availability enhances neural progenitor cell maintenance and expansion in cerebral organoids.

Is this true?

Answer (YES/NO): NO